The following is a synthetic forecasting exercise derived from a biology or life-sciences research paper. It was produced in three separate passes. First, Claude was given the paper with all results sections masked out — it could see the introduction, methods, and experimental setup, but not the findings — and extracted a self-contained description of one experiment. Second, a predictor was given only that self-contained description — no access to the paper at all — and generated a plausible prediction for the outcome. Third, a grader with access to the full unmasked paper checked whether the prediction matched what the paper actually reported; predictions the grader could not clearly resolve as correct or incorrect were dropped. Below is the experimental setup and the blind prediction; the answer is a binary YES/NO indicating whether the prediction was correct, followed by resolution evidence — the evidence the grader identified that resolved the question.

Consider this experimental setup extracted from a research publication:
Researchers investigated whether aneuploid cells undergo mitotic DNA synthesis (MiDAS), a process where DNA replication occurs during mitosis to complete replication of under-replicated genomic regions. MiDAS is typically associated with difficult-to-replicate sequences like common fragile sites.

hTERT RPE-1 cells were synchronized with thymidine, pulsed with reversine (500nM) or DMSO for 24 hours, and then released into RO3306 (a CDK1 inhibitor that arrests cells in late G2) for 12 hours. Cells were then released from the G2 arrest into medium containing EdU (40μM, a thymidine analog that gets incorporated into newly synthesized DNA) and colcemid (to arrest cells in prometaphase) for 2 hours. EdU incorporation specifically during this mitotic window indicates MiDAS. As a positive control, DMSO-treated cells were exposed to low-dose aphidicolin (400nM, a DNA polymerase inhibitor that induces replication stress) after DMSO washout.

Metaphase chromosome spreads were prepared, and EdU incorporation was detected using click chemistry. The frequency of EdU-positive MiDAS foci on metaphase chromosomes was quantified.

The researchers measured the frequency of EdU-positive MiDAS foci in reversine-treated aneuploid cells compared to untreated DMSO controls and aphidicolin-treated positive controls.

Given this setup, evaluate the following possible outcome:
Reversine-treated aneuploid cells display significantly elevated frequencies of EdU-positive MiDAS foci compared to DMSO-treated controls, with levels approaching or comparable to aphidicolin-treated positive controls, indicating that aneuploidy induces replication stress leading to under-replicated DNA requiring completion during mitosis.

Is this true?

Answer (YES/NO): NO